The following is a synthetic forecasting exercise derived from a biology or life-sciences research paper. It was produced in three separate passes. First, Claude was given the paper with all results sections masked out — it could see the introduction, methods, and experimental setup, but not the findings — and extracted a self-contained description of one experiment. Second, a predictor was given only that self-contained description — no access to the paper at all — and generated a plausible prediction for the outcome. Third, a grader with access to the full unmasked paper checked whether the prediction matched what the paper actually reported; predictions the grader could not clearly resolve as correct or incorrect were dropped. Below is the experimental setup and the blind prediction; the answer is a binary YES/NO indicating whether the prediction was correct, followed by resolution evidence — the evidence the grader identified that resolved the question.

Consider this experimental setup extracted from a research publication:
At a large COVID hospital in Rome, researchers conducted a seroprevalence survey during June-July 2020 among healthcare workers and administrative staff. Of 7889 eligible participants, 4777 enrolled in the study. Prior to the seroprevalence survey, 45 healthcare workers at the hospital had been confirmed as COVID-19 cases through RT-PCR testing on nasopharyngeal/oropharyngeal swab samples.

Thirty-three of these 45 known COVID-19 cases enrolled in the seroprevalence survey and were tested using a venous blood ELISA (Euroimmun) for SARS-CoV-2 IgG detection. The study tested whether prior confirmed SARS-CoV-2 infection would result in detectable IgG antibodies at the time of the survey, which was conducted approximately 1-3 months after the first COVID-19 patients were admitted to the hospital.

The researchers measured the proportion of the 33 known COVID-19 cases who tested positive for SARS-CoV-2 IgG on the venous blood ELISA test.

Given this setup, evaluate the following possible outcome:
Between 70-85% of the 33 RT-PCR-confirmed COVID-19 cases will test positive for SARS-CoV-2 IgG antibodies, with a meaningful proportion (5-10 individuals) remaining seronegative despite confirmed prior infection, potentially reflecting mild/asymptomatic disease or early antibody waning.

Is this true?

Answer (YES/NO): YES